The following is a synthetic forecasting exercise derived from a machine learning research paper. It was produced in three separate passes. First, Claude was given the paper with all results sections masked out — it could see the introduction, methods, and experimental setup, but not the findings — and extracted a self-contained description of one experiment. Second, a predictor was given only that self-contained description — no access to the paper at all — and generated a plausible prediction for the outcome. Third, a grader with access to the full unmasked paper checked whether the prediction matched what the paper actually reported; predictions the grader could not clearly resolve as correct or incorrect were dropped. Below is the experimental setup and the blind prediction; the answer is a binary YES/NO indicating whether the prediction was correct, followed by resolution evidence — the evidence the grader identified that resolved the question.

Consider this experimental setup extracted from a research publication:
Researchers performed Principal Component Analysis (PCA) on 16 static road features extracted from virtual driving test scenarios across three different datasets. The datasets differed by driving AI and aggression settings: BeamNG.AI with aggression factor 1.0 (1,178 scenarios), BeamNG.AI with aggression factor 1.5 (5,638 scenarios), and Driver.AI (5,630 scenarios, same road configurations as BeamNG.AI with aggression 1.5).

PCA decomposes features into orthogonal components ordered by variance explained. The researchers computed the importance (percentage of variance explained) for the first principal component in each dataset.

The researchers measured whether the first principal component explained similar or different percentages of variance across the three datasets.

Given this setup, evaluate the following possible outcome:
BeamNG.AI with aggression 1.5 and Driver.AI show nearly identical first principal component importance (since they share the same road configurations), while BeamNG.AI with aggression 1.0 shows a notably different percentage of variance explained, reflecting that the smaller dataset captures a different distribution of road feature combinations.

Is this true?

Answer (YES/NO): NO